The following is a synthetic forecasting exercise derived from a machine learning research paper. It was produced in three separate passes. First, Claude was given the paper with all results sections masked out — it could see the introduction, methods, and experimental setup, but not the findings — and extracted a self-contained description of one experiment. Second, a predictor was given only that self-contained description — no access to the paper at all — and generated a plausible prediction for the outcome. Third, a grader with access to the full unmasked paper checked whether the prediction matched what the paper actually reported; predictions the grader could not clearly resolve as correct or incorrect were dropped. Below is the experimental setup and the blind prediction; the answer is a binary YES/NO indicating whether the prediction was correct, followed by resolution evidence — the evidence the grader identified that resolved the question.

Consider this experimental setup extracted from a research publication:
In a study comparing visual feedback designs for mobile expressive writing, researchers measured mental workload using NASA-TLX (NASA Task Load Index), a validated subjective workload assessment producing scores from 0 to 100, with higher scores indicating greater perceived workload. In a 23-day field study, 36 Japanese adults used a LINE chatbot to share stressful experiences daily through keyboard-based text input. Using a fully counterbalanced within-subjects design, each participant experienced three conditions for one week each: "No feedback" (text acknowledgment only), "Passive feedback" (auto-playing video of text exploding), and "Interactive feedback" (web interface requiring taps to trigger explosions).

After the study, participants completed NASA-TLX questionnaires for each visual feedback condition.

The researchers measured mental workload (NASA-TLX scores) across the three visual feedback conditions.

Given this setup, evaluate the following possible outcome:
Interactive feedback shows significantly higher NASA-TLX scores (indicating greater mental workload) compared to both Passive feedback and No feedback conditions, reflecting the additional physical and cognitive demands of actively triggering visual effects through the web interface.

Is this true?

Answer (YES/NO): NO